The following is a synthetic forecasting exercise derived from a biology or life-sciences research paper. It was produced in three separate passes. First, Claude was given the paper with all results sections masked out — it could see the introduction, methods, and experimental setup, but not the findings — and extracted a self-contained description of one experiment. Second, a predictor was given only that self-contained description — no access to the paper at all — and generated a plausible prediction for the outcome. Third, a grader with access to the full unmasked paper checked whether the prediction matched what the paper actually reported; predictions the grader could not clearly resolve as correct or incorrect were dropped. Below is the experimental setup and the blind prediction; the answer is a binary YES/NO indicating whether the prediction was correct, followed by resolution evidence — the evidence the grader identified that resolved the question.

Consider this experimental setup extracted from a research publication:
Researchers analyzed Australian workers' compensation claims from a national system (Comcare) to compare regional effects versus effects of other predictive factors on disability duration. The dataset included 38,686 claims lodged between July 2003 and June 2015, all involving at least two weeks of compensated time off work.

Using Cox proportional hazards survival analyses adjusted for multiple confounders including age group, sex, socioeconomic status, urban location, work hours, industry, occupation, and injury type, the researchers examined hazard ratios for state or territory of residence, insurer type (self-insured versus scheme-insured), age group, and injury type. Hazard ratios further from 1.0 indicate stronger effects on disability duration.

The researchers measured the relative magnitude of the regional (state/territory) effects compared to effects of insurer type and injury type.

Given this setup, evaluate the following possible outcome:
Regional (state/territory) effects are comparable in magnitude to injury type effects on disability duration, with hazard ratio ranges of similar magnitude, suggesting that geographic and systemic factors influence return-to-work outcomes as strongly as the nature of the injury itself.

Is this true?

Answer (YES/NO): NO